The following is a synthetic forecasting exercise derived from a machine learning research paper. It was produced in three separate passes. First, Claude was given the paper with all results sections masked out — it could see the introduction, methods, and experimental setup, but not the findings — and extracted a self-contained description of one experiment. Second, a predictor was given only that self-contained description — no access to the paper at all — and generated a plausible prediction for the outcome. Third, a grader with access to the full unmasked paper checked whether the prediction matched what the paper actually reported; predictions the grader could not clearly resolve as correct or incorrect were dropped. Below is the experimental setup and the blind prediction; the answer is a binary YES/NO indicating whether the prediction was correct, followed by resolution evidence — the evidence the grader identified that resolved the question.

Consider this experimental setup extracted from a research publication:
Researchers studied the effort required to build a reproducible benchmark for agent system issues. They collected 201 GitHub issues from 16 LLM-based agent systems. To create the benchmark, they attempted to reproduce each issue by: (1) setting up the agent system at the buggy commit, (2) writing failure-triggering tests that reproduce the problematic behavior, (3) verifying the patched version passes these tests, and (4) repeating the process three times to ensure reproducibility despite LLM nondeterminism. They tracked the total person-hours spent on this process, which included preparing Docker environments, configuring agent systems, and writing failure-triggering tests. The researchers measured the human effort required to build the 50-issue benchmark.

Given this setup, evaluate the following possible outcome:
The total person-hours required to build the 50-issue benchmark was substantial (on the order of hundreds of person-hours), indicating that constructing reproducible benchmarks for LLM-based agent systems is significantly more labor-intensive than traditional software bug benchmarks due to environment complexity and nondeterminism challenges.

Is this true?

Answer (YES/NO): YES